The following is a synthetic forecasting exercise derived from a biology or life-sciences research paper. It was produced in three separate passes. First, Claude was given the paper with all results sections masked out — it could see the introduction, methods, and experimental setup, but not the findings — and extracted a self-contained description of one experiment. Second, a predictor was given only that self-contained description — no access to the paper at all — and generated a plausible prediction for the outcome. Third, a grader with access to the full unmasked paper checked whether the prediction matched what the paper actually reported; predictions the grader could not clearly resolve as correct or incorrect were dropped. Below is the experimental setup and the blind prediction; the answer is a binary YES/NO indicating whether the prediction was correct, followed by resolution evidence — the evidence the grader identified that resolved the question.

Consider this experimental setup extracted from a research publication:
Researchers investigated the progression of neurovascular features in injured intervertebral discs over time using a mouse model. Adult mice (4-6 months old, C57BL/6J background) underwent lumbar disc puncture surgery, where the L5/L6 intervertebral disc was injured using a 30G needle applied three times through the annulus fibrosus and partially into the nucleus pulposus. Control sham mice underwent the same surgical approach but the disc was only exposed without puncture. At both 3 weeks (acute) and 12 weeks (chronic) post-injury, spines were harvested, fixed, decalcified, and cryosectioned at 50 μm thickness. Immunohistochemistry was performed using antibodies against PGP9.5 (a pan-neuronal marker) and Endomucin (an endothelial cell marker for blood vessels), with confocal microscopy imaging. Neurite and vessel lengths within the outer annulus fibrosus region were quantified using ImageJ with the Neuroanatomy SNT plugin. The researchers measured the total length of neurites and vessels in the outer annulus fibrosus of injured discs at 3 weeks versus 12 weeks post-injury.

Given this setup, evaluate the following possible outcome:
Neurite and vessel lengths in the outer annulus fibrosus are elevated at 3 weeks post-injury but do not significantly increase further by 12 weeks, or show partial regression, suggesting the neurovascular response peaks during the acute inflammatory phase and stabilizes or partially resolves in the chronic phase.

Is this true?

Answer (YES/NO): YES